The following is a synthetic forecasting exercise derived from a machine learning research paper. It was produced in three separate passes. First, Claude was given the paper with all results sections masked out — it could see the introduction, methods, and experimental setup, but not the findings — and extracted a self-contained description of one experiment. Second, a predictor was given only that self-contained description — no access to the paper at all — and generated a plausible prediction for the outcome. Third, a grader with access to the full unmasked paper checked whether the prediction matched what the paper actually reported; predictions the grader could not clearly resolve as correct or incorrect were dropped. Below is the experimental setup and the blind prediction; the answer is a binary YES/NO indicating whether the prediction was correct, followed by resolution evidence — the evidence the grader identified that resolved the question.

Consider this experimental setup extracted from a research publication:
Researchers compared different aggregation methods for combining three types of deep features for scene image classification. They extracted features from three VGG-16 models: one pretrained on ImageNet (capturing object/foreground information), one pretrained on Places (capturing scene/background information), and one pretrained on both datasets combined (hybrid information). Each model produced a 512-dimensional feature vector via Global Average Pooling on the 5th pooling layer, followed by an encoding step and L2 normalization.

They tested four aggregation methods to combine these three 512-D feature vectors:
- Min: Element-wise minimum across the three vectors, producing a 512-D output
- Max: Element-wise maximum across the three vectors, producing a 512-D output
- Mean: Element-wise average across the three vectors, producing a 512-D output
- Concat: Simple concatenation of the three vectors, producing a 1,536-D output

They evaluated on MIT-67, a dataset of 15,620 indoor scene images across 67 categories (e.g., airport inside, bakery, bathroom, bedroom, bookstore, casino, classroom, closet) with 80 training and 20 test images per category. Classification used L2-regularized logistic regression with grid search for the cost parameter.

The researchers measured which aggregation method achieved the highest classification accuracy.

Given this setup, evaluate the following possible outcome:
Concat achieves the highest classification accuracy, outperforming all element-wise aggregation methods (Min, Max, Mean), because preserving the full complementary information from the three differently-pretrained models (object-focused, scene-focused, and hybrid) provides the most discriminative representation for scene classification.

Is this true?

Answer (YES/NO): YES